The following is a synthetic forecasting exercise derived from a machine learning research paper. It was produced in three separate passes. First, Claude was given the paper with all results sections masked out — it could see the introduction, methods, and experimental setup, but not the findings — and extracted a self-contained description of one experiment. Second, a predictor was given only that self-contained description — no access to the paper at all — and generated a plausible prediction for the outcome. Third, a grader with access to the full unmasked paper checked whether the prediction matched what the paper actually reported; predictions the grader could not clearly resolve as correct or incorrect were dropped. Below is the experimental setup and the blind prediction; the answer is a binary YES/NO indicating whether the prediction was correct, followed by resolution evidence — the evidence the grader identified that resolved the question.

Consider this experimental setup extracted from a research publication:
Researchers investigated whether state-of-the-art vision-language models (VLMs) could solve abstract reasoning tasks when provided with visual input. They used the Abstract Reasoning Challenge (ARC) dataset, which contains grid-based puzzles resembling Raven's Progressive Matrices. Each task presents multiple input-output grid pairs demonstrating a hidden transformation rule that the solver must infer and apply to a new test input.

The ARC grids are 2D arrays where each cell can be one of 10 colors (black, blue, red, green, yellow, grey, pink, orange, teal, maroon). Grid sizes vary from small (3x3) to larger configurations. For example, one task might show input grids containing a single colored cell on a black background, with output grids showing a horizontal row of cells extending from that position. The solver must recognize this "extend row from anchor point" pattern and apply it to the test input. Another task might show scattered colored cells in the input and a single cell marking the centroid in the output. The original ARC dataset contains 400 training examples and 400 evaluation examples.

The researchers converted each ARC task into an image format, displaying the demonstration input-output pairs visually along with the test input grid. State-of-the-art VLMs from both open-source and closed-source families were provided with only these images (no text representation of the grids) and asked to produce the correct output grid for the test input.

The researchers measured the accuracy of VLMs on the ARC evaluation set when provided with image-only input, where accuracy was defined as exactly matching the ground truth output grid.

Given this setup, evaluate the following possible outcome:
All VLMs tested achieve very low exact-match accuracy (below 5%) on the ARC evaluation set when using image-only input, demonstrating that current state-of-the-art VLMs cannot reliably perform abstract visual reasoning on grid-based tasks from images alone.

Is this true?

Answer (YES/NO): YES